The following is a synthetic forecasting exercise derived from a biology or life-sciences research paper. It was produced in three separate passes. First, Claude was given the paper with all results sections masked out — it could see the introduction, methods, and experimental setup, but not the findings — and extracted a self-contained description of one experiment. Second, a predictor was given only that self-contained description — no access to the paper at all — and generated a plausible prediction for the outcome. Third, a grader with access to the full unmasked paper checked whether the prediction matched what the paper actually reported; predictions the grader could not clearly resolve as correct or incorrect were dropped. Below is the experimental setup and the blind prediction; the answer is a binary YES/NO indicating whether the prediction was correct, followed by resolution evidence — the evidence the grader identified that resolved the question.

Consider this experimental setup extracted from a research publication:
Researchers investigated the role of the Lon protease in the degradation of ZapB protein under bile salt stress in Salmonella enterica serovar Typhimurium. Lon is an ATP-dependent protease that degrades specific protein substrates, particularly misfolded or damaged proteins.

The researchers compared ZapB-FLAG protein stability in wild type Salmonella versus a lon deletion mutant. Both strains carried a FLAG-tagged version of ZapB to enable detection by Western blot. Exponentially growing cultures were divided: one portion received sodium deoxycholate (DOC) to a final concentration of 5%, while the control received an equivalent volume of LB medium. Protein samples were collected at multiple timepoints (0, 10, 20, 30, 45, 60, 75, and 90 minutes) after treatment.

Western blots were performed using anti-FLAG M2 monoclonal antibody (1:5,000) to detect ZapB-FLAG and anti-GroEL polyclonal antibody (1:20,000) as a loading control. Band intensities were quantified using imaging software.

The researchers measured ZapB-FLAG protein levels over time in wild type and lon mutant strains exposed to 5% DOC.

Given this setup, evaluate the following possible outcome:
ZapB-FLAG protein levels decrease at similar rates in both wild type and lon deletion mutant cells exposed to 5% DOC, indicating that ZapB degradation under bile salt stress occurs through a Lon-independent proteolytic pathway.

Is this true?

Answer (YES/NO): NO